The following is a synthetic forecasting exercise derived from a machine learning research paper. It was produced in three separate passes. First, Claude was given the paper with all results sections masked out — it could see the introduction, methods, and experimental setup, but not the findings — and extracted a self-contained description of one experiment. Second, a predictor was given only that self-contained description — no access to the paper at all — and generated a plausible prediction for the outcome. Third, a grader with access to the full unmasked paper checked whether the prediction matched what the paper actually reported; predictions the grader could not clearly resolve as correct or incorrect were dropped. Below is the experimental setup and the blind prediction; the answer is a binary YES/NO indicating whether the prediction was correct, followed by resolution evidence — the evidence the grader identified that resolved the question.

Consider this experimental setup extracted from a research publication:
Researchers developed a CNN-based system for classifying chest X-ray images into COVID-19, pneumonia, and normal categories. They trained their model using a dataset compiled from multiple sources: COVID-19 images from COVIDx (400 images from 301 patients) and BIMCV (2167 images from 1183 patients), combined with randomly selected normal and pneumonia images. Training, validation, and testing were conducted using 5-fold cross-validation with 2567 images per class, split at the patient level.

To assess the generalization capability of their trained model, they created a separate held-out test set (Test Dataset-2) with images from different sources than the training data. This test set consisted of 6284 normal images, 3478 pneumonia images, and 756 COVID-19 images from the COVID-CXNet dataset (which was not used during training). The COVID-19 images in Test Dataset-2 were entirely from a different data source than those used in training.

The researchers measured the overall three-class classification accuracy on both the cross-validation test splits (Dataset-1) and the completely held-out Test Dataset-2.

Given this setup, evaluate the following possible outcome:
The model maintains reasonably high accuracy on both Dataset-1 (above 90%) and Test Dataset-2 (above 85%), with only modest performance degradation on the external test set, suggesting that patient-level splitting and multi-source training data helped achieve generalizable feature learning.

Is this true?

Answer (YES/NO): YES